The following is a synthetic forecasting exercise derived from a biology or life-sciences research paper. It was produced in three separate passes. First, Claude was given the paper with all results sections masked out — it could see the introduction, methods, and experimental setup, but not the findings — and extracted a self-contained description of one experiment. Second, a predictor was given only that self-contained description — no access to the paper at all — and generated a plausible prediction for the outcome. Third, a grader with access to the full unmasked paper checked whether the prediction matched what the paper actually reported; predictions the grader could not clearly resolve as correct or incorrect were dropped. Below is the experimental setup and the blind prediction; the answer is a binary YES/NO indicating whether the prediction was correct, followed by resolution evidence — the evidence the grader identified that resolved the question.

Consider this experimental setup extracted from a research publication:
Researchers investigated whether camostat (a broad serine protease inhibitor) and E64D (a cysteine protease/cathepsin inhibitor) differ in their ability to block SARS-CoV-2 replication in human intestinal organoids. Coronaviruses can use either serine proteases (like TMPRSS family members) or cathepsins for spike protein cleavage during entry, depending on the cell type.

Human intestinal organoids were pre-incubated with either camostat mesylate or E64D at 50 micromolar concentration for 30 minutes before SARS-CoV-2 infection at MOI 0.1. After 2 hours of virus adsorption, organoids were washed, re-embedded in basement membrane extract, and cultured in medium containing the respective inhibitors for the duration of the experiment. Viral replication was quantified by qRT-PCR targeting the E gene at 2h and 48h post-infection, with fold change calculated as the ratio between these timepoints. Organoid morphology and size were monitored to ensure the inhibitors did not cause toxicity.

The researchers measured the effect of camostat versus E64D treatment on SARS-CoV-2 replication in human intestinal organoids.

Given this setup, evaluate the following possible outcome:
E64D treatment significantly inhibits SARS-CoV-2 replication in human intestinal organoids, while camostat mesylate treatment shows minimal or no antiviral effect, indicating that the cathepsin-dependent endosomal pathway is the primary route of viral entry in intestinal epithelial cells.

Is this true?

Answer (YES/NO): NO